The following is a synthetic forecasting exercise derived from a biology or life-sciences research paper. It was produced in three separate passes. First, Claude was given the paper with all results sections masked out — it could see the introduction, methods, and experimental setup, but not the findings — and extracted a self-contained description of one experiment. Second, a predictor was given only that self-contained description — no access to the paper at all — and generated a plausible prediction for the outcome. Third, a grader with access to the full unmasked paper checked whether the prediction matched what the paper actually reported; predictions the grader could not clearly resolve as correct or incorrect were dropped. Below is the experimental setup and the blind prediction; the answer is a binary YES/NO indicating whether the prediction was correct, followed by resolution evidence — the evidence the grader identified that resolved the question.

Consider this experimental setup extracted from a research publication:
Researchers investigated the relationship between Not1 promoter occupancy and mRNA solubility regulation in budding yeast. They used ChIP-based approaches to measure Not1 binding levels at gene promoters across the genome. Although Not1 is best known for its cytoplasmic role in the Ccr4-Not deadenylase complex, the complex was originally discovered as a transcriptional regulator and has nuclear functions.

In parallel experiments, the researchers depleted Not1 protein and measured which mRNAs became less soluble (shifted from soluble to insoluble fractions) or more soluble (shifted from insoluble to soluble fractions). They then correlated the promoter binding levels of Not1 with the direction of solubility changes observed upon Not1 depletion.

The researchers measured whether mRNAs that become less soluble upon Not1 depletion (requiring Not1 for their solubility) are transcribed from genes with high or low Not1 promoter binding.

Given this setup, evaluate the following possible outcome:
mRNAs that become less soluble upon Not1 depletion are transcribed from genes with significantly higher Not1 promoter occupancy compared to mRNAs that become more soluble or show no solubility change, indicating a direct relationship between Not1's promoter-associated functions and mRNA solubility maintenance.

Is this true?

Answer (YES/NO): YES